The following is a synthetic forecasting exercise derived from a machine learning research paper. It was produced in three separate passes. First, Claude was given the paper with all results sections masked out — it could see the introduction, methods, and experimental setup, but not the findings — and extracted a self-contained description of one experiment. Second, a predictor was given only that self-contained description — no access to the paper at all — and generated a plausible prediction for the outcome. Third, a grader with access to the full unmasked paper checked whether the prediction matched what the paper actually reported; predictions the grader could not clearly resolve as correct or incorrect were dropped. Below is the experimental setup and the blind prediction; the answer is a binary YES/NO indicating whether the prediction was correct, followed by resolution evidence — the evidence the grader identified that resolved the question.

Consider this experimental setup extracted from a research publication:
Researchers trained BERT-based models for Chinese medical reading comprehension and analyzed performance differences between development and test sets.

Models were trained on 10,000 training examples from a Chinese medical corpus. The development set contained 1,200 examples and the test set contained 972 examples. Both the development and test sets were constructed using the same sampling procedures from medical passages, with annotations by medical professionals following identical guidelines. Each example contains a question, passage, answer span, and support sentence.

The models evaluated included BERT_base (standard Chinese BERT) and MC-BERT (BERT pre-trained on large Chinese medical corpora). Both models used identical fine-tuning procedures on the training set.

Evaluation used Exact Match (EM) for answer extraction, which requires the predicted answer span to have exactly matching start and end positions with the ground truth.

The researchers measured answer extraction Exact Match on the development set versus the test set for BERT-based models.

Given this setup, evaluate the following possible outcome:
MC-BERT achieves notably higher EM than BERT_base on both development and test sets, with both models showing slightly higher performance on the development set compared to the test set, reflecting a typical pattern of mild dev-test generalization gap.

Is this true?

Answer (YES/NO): NO